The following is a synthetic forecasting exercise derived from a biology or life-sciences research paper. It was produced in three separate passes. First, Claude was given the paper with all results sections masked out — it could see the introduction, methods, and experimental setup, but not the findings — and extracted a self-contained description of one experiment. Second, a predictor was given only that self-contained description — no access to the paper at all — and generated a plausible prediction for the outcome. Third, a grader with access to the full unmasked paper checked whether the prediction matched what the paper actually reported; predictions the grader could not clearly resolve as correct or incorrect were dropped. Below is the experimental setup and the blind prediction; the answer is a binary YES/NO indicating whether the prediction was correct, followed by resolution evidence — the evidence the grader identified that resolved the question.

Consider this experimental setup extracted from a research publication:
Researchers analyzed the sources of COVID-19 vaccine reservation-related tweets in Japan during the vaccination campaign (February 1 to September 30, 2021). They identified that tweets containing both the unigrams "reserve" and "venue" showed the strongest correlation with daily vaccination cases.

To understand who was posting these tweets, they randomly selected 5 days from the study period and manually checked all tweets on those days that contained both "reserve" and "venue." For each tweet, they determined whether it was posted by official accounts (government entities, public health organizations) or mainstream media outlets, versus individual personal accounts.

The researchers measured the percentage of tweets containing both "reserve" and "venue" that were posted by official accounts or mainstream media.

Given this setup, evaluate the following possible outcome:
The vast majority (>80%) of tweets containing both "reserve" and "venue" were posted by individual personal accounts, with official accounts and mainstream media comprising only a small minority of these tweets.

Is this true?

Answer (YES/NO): NO